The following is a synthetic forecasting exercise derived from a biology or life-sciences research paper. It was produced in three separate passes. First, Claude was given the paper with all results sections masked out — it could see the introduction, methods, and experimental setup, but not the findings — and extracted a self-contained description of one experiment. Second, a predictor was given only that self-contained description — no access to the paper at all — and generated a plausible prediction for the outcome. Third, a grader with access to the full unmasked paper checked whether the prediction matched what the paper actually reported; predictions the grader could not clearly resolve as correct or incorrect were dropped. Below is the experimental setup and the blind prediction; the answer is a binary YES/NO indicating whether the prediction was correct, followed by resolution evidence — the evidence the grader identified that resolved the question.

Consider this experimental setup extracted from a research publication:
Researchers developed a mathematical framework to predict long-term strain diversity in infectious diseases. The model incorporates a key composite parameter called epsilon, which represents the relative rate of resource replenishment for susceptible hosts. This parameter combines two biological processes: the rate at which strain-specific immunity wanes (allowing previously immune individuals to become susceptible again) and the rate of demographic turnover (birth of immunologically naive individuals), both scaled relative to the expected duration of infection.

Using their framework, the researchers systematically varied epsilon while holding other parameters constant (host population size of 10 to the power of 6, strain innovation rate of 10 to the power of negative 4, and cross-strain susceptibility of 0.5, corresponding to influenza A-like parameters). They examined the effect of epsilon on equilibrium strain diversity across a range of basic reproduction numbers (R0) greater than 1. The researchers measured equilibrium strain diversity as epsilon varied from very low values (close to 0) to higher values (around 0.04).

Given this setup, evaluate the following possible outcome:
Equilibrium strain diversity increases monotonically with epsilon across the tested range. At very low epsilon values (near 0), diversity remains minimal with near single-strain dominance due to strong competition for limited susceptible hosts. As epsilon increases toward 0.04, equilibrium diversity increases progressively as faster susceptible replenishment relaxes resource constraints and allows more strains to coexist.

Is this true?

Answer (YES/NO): NO